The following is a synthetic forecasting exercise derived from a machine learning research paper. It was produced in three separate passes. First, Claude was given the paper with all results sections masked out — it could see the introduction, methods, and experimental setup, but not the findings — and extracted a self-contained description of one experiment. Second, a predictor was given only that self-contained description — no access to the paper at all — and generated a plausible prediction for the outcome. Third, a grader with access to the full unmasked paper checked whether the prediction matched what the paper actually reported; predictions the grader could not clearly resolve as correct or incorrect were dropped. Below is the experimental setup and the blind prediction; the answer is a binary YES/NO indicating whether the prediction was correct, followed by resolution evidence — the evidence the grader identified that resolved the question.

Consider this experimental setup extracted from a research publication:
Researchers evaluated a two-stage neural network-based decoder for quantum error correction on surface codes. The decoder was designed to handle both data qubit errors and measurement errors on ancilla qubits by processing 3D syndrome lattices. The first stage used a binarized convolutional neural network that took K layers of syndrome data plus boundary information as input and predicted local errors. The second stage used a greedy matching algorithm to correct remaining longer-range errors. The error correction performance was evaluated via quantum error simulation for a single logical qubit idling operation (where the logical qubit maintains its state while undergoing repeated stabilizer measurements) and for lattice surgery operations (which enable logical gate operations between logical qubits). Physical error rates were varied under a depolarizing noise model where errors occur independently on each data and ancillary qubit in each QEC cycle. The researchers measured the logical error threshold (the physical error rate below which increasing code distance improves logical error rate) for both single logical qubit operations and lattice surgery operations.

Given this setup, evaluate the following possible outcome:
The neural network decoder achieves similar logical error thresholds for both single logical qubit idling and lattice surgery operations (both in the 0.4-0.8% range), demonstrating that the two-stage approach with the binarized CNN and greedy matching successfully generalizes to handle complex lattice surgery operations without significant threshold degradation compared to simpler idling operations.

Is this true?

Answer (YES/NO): NO